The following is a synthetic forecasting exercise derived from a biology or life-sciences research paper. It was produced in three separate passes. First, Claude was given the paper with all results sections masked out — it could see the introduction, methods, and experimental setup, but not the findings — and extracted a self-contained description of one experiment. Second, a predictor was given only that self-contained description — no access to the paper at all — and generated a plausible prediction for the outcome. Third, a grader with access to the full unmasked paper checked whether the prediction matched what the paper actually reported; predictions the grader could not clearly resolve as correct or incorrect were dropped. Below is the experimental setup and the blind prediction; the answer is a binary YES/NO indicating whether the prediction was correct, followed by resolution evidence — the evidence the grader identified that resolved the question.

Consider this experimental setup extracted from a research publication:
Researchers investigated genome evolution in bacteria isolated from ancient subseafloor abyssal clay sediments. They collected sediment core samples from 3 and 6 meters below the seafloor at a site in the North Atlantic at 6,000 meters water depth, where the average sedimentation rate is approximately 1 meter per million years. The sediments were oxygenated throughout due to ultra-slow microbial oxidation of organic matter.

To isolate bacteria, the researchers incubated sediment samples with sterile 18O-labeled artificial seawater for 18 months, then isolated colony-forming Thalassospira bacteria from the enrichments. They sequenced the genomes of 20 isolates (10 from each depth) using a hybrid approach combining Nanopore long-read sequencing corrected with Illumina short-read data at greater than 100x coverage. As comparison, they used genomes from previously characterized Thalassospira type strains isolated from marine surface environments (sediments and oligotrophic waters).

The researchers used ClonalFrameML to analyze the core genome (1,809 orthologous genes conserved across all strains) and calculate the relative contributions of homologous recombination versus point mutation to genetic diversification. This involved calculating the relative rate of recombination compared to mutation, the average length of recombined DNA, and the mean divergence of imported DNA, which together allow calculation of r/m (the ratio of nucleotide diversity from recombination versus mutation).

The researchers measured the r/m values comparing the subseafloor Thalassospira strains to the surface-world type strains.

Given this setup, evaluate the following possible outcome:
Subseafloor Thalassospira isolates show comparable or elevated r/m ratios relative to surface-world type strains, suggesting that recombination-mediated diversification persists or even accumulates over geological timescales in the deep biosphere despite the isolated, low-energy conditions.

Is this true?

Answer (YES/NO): NO